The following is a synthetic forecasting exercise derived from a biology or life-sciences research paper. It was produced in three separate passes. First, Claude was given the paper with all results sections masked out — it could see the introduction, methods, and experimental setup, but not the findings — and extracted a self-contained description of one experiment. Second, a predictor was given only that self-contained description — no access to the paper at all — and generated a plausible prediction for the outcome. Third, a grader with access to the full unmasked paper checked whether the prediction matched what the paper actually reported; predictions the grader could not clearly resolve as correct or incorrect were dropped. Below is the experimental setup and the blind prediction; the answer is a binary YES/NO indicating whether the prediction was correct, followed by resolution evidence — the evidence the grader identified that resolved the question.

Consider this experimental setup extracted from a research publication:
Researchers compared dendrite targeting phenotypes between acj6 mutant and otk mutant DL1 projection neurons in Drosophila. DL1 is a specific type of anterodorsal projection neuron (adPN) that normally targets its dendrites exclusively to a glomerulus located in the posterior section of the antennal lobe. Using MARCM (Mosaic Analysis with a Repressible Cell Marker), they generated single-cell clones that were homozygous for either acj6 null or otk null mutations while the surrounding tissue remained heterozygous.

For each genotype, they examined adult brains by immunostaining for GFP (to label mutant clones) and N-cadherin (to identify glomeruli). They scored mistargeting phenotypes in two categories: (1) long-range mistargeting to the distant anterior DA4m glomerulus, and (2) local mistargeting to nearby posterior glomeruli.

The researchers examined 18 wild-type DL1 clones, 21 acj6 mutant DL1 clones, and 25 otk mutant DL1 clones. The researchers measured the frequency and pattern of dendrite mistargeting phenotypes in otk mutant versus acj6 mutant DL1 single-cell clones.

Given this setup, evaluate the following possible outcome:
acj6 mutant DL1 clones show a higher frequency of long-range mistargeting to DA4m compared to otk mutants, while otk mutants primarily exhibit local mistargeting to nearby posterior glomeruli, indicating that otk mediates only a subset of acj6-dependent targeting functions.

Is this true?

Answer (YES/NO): NO